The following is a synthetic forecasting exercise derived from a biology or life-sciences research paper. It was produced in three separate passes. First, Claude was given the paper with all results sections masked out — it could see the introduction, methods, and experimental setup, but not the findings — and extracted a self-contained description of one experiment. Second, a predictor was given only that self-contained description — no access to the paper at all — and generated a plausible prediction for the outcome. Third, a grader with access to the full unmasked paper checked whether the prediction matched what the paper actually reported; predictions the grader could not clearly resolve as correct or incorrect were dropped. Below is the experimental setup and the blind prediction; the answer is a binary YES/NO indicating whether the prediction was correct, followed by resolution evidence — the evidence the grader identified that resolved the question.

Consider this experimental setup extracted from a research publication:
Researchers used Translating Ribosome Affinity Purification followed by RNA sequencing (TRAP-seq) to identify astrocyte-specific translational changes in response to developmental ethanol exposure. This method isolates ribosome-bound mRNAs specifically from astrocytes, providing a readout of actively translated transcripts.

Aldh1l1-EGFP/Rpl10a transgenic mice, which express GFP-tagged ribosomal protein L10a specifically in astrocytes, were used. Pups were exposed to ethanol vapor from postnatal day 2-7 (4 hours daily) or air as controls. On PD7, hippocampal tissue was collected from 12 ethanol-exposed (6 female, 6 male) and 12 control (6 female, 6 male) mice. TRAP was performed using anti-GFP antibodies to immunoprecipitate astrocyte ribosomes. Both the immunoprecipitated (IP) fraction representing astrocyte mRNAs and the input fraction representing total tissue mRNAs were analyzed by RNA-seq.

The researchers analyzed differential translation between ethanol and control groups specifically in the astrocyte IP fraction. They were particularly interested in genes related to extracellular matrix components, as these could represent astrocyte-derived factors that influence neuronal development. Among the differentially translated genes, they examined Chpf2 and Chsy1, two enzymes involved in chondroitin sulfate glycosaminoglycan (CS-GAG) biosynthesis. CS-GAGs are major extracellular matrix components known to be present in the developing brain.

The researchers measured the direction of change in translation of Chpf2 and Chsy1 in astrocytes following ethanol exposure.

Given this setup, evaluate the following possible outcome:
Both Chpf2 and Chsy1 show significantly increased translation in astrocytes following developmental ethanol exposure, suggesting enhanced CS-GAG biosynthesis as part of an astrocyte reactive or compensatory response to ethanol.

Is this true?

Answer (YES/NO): NO